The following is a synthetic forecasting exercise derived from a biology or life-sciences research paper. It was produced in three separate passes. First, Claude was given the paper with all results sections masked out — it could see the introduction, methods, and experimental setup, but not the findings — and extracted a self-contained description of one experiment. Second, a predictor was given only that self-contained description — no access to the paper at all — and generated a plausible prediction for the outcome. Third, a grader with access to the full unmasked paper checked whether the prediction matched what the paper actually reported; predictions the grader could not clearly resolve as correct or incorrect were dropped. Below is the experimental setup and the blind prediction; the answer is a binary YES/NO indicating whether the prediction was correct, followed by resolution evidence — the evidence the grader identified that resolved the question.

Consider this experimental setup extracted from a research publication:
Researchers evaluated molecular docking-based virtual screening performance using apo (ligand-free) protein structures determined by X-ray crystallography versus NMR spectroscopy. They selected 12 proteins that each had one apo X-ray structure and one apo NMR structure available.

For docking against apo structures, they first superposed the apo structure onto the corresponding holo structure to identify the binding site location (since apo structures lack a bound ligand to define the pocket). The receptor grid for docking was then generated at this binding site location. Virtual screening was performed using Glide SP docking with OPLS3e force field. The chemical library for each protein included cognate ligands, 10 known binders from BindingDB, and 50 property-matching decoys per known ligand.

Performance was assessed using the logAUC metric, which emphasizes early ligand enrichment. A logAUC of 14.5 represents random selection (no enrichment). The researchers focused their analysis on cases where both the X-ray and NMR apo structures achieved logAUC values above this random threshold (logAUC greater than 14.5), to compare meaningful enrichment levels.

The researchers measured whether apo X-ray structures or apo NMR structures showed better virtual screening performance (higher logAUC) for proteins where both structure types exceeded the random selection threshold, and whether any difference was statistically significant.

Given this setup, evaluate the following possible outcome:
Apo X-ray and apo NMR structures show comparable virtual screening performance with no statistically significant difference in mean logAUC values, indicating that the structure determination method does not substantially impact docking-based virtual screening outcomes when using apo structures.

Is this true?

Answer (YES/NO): NO